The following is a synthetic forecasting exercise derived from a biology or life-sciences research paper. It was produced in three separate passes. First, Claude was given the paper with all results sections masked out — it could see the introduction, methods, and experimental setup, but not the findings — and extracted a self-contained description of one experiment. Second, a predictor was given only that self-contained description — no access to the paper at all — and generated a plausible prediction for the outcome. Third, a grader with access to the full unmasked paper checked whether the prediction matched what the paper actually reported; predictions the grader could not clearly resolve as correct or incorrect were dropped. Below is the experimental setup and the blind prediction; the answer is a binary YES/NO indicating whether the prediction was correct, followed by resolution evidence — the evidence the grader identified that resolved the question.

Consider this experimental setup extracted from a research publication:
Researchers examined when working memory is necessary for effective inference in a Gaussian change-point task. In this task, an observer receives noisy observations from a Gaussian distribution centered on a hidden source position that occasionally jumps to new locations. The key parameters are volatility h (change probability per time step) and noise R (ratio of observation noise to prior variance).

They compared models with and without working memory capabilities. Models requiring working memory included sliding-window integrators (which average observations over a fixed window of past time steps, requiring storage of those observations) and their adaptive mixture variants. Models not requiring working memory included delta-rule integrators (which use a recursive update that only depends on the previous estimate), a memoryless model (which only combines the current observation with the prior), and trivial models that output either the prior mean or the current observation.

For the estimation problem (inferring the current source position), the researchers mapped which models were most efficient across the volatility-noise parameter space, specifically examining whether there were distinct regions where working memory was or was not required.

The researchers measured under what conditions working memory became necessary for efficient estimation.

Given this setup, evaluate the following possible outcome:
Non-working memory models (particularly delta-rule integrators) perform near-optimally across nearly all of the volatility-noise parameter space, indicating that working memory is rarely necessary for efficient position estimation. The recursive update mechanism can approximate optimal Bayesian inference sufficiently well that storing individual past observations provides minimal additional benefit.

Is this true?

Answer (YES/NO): NO